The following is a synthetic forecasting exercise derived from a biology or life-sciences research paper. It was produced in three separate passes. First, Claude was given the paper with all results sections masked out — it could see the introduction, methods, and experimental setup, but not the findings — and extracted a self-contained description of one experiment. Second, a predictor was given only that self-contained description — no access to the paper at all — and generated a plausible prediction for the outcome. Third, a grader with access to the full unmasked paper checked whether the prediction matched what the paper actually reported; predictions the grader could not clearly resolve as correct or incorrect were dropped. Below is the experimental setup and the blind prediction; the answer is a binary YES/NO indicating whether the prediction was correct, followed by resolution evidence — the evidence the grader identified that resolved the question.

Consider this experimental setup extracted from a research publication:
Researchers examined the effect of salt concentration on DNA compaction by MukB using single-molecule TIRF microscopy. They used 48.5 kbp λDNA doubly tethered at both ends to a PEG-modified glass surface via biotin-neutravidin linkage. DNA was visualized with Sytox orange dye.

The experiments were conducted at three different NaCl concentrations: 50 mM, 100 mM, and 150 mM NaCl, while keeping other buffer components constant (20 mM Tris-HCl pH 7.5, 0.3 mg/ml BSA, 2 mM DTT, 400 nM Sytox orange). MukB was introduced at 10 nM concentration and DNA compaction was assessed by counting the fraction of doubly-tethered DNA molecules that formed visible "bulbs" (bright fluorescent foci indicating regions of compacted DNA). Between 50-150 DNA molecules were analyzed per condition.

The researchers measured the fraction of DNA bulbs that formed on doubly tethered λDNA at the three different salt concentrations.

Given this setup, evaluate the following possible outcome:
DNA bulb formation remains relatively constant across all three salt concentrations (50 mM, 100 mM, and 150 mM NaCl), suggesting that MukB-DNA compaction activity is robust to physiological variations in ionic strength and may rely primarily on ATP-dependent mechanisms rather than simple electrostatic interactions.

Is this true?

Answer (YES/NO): NO